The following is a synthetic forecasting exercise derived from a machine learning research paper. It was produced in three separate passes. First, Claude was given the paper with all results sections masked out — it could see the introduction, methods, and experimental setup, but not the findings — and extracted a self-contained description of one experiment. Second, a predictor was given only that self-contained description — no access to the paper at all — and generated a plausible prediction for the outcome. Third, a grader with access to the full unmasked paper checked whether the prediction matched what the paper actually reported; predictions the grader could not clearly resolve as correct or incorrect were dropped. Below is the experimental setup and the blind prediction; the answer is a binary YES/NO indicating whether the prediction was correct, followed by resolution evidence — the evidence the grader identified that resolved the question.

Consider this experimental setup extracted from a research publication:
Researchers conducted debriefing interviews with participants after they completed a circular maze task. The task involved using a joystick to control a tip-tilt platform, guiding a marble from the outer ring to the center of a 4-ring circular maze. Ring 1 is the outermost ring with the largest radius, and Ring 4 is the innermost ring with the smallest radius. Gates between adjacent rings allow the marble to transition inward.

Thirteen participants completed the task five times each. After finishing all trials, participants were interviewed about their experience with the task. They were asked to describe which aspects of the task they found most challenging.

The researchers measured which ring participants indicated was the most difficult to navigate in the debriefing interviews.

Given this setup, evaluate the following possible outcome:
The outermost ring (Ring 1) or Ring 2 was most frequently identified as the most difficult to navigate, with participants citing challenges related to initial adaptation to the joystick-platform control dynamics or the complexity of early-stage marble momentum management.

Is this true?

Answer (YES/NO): NO